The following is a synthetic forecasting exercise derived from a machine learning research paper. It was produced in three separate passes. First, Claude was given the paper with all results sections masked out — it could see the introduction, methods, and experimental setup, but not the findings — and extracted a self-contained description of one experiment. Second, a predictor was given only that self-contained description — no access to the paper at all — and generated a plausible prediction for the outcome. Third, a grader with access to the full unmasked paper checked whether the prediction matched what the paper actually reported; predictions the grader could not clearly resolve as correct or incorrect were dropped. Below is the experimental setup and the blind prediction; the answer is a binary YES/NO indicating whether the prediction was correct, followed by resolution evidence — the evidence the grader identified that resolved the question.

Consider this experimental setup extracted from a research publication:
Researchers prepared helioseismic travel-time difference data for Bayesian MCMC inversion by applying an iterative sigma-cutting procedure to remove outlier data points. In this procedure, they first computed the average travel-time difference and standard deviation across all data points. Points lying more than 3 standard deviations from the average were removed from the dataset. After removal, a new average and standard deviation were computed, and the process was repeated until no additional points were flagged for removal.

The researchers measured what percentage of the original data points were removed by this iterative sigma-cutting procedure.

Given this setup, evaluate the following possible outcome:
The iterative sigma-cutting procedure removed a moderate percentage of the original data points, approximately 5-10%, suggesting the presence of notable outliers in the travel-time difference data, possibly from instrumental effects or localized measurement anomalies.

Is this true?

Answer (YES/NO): NO